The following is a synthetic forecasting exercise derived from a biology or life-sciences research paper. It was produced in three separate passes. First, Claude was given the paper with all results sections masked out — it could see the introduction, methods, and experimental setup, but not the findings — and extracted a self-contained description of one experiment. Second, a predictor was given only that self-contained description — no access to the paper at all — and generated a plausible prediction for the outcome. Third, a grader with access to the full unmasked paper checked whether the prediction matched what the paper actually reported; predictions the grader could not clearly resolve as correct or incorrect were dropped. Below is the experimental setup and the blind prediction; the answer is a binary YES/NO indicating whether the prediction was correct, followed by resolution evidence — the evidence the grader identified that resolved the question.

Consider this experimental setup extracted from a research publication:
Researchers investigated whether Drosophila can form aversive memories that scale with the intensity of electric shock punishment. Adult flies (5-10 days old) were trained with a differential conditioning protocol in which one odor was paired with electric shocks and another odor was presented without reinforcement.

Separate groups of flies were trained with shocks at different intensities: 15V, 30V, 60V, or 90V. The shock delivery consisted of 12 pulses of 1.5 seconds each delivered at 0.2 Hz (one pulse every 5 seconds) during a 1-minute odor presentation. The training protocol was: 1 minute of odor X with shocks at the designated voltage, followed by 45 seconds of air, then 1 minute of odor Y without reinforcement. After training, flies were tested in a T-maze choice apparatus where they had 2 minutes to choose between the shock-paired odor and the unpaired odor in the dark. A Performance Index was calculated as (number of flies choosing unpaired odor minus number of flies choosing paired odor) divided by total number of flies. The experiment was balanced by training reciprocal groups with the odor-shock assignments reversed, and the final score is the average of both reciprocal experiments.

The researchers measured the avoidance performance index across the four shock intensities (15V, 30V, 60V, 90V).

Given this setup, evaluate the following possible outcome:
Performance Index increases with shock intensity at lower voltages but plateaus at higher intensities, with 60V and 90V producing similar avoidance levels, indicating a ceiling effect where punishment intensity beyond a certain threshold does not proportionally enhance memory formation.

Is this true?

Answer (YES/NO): YES